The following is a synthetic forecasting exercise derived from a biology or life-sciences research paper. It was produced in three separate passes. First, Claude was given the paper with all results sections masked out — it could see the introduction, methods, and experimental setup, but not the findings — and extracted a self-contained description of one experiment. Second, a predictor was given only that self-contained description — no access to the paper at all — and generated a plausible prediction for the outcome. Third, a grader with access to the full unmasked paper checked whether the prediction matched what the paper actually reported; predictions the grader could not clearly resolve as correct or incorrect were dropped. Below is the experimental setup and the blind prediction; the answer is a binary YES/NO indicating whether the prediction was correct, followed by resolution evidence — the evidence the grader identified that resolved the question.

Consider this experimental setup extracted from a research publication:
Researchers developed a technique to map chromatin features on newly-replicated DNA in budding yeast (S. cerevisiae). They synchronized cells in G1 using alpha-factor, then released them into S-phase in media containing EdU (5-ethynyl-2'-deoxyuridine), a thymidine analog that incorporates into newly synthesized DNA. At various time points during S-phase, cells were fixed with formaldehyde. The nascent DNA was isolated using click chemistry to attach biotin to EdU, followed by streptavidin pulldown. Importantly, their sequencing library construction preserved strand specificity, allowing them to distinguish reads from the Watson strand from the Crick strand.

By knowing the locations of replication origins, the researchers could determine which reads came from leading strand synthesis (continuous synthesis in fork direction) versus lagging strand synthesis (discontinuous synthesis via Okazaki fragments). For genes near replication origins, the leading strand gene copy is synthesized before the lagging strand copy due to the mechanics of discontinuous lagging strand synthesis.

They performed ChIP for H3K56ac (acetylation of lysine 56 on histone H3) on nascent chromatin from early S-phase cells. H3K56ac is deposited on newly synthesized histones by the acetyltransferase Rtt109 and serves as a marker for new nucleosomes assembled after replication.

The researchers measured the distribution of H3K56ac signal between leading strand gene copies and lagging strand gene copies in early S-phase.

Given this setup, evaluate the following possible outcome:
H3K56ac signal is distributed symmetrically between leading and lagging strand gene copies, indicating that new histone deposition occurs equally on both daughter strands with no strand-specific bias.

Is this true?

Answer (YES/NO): NO